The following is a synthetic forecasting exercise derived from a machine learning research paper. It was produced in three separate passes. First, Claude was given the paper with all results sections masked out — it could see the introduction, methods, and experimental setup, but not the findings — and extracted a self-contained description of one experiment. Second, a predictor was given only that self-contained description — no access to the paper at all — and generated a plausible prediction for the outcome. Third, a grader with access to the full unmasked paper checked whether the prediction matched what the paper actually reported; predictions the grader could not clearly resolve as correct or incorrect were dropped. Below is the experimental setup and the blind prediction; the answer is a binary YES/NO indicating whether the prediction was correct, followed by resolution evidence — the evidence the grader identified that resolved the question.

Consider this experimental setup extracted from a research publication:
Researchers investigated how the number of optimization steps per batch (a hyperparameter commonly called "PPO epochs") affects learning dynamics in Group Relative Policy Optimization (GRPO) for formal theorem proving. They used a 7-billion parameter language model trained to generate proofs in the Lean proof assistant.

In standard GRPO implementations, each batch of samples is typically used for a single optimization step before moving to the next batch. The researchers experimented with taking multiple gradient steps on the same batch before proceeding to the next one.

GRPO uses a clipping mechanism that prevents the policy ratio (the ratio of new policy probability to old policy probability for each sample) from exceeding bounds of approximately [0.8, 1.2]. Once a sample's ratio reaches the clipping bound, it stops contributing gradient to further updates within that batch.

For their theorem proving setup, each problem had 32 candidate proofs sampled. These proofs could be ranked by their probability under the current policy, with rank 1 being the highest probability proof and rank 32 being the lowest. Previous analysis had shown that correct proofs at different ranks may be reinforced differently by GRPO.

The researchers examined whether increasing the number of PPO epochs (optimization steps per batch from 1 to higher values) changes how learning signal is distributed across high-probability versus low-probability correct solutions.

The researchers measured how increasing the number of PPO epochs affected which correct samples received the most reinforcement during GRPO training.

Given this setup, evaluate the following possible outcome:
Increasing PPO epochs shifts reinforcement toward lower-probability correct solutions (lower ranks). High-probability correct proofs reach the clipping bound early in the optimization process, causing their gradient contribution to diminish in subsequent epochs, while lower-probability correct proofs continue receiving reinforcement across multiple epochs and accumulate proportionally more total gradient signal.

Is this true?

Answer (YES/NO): YES